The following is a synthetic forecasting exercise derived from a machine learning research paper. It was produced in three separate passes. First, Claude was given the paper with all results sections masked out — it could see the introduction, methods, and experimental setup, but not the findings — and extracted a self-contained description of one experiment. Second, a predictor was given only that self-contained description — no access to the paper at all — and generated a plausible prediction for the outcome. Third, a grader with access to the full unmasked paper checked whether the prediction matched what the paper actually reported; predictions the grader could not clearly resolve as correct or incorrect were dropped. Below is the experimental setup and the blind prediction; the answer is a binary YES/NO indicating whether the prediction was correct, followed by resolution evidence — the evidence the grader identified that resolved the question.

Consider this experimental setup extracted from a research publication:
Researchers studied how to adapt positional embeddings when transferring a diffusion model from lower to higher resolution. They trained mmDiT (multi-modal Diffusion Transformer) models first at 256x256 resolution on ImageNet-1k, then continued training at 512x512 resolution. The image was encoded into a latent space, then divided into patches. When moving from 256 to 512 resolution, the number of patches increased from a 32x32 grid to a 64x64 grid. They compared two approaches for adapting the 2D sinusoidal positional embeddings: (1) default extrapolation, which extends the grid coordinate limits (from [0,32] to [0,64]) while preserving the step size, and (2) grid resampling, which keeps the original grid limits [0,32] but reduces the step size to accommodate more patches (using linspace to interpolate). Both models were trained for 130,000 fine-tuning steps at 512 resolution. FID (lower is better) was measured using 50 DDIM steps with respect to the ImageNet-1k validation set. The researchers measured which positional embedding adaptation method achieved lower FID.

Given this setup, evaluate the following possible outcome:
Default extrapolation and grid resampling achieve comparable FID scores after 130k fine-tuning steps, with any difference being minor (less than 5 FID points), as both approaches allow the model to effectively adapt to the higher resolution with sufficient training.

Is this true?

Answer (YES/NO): YES